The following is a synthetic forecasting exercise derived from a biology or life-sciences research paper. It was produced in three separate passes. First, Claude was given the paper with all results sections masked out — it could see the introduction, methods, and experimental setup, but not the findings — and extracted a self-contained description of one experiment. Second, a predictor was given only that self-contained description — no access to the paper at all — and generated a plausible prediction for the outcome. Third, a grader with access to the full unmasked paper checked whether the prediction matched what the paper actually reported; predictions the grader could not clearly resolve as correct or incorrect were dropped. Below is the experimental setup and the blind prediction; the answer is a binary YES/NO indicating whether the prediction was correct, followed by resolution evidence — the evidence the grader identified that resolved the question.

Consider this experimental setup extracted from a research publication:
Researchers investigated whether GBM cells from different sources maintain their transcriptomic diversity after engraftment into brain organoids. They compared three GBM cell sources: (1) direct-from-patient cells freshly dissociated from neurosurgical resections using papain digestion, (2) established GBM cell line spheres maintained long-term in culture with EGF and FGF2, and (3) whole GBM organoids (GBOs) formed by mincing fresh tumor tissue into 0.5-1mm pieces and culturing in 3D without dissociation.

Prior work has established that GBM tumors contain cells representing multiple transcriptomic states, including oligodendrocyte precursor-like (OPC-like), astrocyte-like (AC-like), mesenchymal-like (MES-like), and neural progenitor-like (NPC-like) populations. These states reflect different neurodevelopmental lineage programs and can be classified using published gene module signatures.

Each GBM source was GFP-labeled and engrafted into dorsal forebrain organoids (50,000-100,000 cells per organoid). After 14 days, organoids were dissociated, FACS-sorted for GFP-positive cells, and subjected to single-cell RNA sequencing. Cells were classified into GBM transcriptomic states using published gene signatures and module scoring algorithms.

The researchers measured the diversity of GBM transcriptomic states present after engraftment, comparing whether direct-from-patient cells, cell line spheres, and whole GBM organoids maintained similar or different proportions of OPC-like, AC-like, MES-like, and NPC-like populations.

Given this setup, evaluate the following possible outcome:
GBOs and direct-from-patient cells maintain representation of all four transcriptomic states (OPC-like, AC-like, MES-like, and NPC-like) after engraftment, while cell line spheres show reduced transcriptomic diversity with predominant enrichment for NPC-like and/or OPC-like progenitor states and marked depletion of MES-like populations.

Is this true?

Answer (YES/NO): NO